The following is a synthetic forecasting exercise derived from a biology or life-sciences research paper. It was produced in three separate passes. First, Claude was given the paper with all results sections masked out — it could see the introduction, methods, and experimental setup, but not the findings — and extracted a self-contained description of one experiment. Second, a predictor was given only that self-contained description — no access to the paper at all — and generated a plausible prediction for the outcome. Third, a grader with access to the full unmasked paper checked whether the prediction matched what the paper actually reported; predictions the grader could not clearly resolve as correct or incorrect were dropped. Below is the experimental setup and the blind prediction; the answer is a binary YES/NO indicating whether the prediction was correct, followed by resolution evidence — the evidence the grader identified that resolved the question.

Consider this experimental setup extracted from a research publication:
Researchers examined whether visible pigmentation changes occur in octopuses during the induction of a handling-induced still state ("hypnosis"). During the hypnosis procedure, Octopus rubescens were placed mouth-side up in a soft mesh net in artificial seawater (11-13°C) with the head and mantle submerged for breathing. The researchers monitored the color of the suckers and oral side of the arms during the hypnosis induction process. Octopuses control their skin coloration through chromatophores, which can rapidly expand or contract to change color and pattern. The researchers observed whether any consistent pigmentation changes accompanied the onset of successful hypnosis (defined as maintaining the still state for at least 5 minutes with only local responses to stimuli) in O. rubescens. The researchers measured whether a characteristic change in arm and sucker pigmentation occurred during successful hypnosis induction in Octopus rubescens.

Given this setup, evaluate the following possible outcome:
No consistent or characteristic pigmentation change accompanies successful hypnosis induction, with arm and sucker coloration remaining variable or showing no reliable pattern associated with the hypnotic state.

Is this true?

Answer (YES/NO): NO